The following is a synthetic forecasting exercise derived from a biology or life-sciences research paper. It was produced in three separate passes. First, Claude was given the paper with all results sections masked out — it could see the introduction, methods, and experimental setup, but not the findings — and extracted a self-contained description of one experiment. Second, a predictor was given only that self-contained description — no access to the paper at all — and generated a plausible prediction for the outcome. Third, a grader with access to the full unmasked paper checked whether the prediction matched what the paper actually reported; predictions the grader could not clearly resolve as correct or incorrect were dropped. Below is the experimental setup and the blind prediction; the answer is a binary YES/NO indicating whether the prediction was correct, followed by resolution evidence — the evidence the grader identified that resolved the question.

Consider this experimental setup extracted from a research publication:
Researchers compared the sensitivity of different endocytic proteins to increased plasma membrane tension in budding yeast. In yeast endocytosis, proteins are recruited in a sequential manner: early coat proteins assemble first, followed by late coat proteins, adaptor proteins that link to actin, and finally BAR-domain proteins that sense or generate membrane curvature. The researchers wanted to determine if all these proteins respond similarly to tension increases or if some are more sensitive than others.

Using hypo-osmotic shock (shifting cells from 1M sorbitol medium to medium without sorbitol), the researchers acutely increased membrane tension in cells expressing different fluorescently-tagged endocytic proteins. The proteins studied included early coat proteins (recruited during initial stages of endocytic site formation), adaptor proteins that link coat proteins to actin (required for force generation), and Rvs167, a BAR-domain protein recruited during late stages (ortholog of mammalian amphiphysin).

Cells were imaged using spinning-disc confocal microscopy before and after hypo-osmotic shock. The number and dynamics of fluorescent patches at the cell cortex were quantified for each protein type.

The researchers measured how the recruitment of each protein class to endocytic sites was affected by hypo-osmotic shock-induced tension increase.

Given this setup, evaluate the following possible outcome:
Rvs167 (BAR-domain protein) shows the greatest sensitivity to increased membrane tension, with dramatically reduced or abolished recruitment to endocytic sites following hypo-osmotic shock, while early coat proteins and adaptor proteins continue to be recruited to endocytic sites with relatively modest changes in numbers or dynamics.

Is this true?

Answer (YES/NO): NO